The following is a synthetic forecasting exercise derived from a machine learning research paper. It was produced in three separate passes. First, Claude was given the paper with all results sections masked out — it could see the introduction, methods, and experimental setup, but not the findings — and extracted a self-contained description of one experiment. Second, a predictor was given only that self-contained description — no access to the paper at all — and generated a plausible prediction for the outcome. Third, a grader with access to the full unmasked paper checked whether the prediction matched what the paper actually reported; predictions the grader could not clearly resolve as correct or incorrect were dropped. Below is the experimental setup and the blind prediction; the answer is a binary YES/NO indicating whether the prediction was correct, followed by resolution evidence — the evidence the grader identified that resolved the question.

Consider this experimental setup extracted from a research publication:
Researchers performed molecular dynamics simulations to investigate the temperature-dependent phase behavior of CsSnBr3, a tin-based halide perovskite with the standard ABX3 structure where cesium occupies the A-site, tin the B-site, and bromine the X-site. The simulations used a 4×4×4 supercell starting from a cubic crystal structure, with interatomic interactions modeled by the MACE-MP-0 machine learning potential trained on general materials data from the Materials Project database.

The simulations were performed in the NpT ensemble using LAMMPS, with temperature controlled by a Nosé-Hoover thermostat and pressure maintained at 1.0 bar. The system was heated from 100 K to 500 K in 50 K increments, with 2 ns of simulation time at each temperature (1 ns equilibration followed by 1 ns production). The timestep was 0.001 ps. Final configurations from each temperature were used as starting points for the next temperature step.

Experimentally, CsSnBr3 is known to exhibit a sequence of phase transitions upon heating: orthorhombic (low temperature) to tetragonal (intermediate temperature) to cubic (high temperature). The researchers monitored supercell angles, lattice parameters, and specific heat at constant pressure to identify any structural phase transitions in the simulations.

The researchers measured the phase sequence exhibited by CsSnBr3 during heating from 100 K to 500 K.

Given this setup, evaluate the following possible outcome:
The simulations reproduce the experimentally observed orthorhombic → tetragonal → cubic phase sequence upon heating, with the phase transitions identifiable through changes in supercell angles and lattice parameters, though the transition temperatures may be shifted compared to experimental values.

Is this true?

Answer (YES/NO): NO